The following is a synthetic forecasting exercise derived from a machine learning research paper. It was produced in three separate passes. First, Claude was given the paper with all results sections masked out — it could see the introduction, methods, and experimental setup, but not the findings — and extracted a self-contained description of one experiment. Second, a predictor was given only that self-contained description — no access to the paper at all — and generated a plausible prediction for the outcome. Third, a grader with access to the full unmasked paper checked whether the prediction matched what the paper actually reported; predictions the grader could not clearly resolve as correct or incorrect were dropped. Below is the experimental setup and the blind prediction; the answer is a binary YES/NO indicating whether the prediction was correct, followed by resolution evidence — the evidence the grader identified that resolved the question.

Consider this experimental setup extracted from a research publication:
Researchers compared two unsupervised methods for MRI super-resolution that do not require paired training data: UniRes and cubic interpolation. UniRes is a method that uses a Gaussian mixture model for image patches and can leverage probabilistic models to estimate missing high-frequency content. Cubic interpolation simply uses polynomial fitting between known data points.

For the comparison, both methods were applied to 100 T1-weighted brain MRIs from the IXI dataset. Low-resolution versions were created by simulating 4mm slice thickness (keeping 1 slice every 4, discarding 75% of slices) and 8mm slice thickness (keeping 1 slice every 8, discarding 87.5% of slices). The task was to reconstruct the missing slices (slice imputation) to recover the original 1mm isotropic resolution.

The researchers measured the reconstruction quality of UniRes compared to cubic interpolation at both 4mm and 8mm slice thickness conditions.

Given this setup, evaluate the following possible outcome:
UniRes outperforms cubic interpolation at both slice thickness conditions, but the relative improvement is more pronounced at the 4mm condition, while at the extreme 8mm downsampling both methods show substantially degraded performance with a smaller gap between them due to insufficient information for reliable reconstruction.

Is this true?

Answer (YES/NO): NO